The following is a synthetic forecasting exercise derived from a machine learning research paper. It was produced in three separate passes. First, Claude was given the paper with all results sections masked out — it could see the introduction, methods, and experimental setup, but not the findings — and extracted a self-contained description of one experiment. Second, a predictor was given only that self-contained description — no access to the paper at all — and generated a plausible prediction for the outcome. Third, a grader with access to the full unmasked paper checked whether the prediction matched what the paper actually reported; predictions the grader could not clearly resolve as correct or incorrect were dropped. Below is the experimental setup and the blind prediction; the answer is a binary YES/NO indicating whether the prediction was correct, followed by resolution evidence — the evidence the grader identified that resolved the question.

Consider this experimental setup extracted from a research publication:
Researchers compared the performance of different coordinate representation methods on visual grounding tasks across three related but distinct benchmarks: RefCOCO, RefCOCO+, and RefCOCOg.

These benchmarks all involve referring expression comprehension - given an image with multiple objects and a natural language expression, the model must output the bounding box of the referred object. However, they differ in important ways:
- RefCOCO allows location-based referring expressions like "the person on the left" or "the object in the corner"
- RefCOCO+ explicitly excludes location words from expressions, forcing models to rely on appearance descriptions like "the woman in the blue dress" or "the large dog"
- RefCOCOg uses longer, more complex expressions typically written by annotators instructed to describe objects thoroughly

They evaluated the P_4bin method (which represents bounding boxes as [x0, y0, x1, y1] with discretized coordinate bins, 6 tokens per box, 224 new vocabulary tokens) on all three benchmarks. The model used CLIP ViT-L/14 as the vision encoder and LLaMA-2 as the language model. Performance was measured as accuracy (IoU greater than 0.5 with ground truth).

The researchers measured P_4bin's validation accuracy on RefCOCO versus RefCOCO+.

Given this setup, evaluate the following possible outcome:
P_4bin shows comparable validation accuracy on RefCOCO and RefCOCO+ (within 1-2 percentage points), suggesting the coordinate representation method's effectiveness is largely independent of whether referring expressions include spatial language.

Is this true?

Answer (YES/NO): NO